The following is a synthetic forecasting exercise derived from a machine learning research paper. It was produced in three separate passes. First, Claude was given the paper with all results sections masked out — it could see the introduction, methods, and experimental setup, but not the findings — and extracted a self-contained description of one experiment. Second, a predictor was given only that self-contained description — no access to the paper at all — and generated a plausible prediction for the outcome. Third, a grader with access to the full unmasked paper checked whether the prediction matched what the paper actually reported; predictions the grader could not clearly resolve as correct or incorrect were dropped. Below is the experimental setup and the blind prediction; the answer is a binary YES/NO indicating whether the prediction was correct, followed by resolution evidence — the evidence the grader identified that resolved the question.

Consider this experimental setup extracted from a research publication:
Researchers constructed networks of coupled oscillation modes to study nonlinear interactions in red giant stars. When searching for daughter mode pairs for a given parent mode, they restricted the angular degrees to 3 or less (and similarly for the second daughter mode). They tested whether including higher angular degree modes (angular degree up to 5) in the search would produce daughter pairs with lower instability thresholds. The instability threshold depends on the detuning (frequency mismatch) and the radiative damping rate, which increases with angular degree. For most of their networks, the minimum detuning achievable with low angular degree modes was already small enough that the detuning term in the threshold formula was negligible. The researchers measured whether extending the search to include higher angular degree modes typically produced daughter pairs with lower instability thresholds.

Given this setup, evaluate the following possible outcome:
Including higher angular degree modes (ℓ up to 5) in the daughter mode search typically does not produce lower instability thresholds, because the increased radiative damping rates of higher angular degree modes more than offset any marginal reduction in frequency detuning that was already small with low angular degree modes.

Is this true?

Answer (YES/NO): YES